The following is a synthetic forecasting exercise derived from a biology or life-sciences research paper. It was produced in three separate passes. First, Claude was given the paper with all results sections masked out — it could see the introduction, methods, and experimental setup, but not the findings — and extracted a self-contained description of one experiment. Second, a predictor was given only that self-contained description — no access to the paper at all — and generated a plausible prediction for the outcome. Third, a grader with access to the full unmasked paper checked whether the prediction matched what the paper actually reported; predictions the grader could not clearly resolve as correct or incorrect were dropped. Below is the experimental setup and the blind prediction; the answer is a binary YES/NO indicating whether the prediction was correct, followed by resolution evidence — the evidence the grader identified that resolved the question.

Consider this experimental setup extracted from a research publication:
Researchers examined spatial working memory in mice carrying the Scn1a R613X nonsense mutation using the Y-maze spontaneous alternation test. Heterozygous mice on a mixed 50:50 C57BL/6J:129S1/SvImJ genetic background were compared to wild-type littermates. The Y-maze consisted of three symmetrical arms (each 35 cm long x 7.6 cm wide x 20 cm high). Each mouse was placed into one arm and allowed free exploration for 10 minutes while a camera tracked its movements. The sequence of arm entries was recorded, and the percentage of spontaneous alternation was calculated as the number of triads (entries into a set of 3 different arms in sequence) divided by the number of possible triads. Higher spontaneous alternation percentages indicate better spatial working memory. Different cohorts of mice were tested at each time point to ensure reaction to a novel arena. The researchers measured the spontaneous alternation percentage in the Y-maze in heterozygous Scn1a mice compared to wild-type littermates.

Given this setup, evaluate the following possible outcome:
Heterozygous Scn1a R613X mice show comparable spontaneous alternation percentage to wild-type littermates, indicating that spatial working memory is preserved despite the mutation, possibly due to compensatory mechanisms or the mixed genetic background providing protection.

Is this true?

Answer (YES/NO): YES